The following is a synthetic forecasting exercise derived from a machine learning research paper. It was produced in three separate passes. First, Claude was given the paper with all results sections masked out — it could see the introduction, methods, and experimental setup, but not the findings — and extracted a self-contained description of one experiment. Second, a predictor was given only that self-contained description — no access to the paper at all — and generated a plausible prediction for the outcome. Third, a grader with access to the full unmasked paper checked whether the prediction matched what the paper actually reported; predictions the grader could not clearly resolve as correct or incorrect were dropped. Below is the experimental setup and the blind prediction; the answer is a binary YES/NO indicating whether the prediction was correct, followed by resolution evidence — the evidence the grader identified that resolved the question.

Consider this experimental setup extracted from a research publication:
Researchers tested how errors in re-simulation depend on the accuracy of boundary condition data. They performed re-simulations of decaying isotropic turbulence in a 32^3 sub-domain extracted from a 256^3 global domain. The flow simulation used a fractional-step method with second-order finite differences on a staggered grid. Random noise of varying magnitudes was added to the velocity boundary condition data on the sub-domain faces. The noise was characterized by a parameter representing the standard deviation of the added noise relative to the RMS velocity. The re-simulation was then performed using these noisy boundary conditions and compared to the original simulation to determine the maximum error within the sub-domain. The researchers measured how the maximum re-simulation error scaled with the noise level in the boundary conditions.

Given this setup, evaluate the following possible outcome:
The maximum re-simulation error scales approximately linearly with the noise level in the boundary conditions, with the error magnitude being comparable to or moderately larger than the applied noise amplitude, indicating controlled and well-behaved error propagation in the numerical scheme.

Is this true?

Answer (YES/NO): YES